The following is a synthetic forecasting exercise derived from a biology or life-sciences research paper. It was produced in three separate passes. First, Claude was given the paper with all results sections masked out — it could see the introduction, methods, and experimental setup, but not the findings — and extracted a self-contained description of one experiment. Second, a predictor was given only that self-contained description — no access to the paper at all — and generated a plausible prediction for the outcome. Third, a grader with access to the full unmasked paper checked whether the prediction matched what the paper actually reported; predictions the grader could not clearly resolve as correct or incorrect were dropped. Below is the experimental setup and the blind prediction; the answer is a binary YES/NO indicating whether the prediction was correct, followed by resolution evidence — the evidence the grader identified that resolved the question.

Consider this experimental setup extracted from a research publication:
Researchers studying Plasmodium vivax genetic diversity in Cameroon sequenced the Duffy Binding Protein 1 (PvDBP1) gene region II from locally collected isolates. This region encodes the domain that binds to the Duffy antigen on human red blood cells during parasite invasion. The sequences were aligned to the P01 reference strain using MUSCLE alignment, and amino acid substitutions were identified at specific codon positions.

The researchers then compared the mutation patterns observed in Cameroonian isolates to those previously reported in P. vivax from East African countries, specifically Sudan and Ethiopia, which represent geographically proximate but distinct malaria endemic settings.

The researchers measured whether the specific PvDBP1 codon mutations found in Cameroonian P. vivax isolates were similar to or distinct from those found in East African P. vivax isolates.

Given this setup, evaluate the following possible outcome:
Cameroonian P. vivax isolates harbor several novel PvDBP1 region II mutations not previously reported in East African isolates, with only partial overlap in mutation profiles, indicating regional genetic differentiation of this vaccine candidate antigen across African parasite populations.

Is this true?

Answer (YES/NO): YES